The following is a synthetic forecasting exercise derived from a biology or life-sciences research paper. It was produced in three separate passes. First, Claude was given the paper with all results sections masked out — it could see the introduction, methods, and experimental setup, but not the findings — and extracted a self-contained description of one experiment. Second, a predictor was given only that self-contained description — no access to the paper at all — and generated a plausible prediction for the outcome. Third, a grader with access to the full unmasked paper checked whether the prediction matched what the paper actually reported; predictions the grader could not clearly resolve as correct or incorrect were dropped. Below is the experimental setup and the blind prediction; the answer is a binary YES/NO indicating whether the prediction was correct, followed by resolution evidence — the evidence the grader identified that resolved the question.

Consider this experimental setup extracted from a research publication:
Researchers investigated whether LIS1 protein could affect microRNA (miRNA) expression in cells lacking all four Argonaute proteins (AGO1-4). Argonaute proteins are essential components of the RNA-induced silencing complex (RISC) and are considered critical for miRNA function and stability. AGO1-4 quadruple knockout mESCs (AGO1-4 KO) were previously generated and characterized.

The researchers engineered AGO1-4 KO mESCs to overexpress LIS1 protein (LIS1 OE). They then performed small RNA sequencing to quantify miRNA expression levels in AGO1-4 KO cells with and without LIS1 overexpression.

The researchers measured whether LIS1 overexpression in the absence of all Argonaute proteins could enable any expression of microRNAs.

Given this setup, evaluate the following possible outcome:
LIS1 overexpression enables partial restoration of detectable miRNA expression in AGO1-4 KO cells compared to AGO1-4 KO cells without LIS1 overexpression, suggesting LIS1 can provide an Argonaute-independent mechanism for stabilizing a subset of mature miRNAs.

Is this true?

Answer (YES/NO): YES